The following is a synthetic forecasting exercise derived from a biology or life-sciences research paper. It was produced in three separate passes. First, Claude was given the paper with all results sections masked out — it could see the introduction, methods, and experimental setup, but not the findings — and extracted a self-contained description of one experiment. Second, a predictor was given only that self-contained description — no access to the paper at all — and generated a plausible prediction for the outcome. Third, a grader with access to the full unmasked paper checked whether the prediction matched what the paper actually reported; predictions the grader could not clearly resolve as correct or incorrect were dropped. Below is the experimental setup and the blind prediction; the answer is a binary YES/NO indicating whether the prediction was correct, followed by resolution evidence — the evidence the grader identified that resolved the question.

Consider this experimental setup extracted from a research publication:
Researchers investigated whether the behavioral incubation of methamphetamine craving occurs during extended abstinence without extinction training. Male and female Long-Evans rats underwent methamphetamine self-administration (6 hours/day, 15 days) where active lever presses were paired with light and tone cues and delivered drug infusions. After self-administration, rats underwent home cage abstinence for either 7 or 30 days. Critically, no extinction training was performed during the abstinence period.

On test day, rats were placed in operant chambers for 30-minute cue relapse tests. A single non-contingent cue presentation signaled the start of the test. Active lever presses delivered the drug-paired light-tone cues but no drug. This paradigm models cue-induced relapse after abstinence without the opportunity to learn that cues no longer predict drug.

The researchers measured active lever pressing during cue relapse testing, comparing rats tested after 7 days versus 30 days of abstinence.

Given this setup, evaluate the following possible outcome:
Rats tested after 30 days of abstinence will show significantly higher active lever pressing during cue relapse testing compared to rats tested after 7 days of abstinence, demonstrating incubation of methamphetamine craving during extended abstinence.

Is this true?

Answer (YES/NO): YES